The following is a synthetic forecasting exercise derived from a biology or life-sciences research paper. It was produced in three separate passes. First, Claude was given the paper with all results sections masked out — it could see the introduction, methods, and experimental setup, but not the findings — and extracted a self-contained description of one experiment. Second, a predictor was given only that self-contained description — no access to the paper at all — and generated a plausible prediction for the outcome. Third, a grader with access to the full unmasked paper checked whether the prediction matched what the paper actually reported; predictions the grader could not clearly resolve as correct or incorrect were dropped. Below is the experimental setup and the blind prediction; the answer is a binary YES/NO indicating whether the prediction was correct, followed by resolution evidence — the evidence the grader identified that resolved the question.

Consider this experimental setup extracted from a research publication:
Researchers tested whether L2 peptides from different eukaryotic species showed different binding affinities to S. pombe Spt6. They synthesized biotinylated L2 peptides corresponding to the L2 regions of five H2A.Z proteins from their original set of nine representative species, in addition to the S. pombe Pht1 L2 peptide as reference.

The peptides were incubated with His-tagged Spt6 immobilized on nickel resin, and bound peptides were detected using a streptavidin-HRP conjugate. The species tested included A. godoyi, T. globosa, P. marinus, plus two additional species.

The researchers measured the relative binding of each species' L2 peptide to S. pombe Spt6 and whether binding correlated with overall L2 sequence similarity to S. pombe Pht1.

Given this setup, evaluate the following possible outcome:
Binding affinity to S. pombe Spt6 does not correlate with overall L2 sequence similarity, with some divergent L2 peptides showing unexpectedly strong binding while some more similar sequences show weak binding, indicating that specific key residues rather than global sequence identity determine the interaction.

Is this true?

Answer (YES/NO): YES